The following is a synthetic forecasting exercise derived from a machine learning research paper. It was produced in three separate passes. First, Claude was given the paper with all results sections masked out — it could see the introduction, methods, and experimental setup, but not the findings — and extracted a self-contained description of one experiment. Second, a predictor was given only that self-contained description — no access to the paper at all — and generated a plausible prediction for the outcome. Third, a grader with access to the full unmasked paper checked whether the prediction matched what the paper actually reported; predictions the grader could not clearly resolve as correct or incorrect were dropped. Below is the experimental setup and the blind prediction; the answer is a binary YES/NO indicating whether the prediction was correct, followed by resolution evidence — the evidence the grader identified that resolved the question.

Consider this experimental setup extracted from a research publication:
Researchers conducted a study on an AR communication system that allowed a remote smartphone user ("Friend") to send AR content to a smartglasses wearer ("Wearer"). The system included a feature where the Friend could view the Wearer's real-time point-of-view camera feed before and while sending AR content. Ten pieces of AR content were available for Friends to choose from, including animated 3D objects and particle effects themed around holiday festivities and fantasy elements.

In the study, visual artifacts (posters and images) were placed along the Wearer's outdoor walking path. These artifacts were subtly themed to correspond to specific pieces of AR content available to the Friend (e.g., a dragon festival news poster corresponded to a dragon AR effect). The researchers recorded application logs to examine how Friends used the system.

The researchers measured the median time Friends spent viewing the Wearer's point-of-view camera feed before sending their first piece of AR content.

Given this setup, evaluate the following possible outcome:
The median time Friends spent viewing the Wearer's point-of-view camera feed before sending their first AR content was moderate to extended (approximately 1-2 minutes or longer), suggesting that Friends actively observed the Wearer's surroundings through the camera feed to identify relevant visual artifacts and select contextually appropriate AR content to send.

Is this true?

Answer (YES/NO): NO